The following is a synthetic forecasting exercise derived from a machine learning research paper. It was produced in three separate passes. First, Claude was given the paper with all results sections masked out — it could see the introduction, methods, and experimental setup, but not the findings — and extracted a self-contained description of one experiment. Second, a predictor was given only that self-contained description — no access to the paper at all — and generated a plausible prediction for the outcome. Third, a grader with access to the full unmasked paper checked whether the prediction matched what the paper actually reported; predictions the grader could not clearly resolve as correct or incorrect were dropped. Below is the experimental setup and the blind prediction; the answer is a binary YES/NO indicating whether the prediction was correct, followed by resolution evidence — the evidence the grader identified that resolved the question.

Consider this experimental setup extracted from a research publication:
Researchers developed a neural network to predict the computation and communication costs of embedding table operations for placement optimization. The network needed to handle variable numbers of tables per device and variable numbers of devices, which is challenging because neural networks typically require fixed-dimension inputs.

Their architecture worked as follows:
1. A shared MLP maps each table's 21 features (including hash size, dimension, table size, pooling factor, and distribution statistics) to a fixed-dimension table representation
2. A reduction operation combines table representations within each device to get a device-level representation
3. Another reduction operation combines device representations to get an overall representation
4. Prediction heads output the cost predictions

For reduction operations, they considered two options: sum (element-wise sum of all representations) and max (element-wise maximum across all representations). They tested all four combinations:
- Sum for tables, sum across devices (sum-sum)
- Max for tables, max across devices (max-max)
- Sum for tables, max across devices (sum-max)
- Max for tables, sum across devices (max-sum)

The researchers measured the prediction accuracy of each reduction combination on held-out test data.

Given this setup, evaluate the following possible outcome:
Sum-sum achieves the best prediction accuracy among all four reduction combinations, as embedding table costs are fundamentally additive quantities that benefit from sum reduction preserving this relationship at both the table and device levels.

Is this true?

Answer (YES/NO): NO